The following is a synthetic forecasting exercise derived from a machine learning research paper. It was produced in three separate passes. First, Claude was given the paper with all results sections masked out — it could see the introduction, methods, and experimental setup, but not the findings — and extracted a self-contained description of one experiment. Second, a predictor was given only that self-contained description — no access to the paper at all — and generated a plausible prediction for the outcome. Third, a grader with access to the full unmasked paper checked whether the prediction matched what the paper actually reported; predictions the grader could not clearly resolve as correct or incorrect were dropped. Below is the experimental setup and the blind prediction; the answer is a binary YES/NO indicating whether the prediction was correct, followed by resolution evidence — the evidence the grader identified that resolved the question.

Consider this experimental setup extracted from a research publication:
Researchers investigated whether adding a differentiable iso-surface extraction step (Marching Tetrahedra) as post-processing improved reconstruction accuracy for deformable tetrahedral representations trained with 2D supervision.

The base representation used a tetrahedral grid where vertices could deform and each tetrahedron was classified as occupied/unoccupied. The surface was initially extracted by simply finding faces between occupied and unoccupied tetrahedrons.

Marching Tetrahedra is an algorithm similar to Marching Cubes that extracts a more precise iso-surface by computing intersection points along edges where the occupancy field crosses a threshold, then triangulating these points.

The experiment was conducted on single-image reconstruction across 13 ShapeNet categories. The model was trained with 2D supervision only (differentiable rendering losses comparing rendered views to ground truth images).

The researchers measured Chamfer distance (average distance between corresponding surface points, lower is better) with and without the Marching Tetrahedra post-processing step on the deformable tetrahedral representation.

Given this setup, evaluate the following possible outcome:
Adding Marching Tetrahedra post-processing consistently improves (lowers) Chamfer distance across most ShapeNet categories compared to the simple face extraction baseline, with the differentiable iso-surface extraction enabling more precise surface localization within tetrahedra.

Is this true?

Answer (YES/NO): YES